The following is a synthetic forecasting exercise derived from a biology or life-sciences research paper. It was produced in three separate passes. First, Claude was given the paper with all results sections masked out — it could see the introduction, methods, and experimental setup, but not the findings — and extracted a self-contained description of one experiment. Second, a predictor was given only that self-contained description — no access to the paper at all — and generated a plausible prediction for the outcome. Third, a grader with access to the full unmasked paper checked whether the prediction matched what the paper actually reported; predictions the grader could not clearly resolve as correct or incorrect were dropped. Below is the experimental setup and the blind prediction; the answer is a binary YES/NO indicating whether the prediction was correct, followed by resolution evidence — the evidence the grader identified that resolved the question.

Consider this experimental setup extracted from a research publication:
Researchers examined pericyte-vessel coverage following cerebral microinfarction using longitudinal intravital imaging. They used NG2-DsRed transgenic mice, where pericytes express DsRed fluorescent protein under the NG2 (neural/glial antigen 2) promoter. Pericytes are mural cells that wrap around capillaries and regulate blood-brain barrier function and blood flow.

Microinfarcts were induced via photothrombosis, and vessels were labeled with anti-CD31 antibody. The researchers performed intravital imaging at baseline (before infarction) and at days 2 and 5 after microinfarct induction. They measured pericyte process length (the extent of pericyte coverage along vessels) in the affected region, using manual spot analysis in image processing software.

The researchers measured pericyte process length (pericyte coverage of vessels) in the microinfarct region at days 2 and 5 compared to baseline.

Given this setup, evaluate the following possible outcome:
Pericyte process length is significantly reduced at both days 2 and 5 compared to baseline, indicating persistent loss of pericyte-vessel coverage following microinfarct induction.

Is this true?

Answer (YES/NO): NO